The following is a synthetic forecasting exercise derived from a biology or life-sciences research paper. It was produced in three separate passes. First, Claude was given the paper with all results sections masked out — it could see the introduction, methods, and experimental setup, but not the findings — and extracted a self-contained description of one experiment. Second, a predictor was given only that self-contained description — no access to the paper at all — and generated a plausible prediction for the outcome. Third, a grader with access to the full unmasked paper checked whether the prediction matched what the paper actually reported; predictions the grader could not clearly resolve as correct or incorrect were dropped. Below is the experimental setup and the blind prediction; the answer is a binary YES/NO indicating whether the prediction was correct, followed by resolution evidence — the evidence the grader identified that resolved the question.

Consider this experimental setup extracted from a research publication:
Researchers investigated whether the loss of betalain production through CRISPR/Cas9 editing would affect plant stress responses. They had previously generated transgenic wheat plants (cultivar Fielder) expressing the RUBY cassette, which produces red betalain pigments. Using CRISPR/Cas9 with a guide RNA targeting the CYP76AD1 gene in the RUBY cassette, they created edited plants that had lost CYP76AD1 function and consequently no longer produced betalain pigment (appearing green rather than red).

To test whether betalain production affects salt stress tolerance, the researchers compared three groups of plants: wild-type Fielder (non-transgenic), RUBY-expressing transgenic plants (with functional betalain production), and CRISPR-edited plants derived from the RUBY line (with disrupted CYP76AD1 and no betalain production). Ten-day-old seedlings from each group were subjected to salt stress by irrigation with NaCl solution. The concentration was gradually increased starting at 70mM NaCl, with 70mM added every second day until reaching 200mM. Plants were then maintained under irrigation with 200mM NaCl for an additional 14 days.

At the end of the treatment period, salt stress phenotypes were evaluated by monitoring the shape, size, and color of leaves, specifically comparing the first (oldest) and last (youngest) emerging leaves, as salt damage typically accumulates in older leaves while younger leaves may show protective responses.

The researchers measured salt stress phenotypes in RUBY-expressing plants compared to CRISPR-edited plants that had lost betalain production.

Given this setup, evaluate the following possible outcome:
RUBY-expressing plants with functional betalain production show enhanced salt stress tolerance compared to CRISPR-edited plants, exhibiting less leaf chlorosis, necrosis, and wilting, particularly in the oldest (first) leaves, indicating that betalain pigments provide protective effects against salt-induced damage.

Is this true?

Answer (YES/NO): YES